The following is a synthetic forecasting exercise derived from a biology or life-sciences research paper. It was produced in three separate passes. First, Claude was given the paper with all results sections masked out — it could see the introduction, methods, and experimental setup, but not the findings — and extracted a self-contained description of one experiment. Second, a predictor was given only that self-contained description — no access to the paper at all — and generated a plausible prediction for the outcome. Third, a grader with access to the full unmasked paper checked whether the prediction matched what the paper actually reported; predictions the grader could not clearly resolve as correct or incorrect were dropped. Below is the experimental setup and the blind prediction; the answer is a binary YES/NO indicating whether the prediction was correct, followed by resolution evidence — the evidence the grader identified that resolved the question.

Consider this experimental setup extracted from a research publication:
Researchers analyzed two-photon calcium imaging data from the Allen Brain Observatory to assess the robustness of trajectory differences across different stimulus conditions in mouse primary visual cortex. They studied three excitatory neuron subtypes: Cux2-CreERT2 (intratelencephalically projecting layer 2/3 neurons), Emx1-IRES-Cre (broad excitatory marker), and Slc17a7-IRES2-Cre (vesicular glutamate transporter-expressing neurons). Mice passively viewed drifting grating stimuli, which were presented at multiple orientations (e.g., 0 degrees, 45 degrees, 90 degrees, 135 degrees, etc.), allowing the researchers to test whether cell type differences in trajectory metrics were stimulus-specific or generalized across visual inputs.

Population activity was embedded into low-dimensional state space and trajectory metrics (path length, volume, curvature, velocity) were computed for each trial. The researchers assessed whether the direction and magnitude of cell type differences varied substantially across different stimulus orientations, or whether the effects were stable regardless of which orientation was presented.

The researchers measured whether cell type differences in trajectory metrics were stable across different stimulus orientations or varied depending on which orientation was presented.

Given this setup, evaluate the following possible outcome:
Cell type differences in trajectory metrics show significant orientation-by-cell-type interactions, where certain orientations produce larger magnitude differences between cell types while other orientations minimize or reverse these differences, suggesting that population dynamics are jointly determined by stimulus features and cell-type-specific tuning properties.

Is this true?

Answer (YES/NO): NO